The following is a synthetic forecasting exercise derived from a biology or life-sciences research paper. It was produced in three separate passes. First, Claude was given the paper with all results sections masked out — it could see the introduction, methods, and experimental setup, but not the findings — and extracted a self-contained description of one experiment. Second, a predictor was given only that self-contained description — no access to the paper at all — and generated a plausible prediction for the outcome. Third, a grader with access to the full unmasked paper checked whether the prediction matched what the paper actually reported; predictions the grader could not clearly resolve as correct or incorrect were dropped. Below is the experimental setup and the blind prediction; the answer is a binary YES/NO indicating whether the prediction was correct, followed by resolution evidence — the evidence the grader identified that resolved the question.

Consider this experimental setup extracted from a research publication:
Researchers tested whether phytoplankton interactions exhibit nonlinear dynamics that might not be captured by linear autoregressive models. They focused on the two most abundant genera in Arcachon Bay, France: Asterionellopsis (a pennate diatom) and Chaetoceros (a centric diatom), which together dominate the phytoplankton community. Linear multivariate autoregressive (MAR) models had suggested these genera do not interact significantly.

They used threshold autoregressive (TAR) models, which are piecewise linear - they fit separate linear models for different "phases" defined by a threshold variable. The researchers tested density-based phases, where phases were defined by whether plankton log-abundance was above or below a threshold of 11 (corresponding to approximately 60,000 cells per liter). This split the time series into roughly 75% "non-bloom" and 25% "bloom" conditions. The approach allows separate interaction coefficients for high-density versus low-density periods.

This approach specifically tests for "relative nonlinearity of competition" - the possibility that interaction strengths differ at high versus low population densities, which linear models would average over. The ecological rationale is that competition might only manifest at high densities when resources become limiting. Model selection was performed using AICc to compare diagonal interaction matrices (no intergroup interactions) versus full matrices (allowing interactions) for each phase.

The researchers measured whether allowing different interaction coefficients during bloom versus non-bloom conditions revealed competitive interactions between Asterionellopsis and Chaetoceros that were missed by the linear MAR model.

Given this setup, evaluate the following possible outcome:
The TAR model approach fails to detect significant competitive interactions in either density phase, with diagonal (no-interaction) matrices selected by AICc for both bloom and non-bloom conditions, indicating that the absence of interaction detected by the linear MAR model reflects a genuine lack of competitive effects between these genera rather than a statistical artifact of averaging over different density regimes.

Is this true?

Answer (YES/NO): NO